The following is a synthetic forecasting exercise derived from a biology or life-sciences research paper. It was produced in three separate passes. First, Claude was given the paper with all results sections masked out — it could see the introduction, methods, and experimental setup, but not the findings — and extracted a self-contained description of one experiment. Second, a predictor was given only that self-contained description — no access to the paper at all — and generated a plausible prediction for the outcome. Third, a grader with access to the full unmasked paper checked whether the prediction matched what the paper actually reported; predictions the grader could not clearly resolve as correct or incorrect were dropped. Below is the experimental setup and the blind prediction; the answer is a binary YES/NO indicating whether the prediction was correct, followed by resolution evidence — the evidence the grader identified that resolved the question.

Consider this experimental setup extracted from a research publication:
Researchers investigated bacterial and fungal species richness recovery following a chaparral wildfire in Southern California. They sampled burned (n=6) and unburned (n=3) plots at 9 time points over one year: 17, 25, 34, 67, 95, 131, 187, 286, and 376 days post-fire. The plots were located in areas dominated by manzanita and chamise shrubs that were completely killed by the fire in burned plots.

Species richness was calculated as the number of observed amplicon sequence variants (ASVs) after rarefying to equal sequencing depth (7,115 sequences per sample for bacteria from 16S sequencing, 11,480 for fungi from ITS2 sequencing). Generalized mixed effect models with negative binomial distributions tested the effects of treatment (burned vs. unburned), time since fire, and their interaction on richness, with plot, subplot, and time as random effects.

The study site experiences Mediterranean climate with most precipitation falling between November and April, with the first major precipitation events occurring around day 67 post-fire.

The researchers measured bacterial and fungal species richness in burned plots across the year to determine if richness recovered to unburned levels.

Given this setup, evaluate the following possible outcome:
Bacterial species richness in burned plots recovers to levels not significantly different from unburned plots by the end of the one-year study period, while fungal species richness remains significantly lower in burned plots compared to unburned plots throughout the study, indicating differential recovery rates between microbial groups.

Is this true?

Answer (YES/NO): NO